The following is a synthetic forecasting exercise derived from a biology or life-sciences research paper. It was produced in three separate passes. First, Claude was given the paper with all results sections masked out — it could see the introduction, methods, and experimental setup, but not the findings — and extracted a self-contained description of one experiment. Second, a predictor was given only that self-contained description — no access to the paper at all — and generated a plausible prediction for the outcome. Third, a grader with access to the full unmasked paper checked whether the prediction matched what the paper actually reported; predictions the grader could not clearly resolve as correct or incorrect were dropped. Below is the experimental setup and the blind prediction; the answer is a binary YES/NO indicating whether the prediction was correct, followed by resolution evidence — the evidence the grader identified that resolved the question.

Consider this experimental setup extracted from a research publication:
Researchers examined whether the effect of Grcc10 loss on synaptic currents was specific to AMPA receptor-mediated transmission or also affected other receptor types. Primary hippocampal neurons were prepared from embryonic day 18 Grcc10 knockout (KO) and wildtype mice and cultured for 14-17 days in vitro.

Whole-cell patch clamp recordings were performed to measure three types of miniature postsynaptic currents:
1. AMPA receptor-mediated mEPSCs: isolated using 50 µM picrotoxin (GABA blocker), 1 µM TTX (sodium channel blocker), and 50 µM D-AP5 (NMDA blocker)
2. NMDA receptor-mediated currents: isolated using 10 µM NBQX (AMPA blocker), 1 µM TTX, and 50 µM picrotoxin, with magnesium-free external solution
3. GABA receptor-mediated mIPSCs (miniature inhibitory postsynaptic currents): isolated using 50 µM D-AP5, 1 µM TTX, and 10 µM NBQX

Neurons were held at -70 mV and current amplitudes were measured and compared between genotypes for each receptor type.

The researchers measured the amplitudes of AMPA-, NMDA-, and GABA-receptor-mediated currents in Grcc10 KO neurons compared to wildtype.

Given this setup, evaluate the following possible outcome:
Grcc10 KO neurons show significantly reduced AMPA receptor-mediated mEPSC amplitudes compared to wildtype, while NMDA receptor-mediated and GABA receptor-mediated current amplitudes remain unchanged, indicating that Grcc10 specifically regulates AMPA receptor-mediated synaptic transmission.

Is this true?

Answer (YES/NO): NO